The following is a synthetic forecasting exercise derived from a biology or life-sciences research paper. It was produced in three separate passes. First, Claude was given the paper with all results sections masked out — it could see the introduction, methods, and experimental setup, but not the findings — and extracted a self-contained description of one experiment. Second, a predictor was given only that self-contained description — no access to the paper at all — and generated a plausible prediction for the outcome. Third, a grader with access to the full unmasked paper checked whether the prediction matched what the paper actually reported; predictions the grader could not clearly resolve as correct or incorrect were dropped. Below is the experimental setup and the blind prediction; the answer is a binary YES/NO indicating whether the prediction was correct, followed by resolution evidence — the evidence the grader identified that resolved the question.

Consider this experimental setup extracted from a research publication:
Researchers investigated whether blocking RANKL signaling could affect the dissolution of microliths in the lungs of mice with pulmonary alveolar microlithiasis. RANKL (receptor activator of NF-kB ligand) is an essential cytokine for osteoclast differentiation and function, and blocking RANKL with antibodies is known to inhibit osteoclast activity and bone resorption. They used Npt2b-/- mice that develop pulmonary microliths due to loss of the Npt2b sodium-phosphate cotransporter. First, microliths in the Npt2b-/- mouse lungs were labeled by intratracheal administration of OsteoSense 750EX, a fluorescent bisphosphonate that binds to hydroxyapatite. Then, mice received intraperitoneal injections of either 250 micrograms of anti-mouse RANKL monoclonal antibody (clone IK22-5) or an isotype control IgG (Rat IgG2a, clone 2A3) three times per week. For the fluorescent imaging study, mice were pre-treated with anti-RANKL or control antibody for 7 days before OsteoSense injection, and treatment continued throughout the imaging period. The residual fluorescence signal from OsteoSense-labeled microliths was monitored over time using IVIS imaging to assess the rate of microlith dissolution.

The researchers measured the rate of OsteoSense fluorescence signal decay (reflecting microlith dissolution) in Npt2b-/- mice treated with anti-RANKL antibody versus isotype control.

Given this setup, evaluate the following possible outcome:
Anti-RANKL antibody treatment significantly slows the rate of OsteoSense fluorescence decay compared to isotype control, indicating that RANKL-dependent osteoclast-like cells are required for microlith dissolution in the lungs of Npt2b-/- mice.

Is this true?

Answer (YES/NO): YES